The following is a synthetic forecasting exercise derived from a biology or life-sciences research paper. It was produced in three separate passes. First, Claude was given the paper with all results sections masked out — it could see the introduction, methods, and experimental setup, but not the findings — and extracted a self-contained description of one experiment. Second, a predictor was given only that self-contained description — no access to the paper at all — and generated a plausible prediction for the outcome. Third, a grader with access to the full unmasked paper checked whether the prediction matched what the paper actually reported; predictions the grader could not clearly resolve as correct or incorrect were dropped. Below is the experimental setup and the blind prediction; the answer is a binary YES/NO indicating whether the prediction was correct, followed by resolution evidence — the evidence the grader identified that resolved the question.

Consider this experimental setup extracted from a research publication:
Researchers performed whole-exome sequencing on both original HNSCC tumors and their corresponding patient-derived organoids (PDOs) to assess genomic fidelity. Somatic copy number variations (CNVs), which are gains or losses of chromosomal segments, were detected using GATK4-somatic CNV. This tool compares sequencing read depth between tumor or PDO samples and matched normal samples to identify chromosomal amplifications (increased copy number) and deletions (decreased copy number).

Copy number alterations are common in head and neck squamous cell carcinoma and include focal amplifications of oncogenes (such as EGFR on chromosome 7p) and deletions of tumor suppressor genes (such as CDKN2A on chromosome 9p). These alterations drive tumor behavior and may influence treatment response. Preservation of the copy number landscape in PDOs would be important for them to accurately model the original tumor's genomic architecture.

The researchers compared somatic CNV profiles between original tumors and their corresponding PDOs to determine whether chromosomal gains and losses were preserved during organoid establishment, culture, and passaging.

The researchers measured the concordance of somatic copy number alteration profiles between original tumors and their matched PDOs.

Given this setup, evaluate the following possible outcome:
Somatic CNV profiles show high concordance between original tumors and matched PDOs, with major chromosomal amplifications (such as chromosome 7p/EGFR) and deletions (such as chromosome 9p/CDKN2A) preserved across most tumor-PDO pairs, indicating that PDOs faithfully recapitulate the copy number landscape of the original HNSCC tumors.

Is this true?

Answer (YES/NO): YES